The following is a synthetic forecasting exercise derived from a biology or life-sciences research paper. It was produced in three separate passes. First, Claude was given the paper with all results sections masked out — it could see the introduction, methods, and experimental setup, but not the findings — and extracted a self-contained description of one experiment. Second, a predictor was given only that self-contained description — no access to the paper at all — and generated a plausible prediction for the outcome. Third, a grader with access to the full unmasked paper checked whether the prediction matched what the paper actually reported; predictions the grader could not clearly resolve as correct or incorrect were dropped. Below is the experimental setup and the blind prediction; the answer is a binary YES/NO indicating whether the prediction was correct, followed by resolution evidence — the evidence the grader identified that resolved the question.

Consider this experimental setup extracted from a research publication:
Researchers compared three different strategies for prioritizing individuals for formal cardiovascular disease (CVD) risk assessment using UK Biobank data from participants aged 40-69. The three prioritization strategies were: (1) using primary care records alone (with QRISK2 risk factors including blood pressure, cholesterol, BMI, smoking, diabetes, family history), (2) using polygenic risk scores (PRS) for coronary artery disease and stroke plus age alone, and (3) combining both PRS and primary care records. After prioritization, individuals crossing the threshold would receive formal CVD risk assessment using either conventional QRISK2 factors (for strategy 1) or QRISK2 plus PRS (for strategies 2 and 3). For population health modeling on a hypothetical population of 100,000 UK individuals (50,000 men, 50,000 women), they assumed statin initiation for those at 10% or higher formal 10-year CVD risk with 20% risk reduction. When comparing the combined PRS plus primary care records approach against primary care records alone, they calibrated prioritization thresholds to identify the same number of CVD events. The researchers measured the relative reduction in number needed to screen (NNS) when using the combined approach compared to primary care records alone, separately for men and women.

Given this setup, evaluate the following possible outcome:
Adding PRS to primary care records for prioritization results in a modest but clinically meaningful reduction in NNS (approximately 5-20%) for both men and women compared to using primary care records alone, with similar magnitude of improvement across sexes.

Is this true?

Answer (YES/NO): NO